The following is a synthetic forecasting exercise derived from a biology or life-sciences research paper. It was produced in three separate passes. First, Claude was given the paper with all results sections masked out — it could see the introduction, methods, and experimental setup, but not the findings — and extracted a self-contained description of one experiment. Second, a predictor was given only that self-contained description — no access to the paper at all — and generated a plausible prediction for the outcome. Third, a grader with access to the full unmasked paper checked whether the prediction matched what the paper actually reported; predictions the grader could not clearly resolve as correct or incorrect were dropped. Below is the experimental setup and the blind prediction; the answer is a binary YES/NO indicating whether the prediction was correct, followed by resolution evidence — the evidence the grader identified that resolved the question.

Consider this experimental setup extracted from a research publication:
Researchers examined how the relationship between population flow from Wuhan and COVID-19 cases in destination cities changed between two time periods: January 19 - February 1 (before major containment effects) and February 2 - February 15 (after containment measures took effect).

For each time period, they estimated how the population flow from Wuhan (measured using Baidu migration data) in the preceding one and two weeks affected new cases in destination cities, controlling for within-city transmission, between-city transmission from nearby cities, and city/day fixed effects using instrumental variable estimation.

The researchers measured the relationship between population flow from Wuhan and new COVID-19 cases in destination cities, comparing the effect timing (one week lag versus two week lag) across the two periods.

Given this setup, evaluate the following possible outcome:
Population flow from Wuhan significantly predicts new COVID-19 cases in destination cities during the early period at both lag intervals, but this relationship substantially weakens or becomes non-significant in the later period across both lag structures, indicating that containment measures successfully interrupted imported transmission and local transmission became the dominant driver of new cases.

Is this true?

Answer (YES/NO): NO